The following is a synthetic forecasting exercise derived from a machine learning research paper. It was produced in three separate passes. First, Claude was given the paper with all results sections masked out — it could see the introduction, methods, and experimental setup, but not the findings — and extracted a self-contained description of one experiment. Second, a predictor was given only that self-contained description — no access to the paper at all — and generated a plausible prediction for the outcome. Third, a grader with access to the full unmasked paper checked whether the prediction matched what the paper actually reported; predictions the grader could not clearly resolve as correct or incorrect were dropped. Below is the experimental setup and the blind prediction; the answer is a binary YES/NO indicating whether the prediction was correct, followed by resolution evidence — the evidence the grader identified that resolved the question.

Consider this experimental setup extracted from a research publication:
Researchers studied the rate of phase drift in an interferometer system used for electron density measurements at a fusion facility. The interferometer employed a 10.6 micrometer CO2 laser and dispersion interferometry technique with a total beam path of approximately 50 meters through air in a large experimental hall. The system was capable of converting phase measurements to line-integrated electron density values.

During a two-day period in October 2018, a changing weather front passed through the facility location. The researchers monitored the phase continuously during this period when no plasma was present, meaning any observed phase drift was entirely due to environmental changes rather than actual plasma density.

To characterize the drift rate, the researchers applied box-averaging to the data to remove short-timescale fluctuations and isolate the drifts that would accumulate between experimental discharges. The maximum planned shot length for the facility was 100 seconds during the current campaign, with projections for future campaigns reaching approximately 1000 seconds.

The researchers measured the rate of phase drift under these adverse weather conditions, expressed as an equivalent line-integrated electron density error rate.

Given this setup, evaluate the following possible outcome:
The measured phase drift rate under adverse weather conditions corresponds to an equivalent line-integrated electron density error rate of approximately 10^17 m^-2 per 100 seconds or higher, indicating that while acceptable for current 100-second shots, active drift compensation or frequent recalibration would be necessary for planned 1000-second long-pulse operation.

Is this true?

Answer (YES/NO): NO